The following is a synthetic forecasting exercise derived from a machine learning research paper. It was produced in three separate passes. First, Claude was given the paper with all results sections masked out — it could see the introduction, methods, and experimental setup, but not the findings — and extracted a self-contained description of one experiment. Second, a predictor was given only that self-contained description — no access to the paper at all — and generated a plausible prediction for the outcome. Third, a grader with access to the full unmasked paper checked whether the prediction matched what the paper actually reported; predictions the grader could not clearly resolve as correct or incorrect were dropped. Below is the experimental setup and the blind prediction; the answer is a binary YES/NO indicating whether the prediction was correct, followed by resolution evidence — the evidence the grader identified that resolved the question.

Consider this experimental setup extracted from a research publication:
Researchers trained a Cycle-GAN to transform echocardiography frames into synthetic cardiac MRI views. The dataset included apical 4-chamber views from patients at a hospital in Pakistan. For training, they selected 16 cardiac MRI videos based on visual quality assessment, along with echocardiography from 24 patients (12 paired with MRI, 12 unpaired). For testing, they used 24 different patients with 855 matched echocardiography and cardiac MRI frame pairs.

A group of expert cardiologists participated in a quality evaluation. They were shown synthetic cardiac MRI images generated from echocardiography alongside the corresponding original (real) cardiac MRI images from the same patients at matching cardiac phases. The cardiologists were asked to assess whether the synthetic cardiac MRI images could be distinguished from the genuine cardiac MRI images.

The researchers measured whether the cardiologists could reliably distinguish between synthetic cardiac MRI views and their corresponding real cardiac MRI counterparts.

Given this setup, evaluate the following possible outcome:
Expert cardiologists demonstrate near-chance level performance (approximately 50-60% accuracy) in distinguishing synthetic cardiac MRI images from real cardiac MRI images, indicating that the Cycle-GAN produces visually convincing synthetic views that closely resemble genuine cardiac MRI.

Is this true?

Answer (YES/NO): NO